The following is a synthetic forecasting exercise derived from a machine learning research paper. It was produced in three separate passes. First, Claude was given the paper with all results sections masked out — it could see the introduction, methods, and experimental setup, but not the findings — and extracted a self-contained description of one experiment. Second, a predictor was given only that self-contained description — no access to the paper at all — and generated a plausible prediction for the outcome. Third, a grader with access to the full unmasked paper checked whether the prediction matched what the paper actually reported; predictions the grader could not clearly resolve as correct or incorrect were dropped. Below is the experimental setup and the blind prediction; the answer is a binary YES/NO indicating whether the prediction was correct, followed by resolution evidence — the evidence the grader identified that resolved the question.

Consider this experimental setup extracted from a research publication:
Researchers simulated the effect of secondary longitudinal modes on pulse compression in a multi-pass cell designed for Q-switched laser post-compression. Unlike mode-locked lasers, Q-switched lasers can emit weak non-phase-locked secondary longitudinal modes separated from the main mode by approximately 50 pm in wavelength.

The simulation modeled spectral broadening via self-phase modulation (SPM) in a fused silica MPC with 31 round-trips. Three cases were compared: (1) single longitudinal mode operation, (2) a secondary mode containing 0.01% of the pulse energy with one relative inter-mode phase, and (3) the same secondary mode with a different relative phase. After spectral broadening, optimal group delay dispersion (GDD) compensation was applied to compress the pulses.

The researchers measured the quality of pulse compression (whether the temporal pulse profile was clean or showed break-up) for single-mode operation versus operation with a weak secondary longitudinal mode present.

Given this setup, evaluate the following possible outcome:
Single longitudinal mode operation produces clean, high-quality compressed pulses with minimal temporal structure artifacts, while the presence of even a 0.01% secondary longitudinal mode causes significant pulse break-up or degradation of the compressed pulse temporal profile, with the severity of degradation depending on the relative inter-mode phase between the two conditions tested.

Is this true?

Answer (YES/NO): YES